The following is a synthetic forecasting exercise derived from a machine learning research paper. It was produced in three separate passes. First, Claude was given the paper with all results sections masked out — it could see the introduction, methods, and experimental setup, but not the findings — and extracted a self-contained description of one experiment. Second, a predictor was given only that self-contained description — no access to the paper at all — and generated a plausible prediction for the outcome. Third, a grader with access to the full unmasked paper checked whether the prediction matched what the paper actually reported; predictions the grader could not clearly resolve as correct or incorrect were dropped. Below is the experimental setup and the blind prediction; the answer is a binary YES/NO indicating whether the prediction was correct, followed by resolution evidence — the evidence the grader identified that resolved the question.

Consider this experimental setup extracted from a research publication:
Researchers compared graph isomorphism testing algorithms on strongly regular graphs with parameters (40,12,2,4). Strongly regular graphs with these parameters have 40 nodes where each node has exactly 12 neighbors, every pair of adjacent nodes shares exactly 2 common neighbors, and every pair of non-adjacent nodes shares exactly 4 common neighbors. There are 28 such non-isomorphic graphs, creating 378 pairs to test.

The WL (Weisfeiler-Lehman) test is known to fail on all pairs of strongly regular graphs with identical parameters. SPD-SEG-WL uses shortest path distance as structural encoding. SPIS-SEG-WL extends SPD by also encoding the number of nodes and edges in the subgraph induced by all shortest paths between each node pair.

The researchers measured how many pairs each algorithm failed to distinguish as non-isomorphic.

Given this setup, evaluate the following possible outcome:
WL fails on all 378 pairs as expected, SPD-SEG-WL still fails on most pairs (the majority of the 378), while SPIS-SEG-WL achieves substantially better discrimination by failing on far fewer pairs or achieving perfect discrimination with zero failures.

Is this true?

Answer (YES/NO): NO